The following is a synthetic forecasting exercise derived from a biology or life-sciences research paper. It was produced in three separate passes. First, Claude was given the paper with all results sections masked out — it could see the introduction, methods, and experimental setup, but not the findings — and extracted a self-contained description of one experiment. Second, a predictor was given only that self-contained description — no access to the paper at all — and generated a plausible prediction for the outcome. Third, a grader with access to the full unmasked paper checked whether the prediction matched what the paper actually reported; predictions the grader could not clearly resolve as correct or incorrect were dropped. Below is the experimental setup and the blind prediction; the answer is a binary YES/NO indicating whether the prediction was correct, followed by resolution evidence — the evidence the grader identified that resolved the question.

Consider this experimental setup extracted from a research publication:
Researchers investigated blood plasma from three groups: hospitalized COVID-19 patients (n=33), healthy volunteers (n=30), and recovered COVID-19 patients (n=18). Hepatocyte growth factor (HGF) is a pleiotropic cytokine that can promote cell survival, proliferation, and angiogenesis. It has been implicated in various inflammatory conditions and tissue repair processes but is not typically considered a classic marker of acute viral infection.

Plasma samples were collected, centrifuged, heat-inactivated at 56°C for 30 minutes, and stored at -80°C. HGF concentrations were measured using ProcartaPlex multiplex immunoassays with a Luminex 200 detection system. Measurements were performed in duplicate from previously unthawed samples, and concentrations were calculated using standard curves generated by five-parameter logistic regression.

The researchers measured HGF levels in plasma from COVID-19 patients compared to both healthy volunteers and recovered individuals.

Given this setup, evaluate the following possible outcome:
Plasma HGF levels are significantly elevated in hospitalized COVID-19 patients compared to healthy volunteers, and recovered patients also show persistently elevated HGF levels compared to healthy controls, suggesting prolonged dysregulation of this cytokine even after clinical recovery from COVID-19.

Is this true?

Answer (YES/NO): NO